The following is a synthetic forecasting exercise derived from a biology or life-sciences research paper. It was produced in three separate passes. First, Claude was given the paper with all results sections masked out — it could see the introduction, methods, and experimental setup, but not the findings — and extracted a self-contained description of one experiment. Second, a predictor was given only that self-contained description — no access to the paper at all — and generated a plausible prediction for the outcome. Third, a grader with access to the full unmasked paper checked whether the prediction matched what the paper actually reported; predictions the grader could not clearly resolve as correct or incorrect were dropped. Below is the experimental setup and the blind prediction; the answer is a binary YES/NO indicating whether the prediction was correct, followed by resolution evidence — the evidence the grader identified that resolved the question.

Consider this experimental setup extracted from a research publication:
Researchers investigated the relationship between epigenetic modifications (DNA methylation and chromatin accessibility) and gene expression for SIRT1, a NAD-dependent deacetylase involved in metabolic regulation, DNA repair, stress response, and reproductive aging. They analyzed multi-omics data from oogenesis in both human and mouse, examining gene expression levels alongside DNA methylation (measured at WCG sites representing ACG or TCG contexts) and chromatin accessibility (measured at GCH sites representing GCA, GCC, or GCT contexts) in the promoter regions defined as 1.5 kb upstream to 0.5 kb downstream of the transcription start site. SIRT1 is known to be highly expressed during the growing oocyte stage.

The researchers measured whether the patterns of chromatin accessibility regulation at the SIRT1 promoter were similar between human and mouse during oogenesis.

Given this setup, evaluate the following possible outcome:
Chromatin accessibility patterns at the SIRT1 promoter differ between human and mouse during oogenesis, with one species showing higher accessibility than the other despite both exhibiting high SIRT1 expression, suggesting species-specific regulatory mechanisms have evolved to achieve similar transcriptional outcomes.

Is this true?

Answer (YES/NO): YES